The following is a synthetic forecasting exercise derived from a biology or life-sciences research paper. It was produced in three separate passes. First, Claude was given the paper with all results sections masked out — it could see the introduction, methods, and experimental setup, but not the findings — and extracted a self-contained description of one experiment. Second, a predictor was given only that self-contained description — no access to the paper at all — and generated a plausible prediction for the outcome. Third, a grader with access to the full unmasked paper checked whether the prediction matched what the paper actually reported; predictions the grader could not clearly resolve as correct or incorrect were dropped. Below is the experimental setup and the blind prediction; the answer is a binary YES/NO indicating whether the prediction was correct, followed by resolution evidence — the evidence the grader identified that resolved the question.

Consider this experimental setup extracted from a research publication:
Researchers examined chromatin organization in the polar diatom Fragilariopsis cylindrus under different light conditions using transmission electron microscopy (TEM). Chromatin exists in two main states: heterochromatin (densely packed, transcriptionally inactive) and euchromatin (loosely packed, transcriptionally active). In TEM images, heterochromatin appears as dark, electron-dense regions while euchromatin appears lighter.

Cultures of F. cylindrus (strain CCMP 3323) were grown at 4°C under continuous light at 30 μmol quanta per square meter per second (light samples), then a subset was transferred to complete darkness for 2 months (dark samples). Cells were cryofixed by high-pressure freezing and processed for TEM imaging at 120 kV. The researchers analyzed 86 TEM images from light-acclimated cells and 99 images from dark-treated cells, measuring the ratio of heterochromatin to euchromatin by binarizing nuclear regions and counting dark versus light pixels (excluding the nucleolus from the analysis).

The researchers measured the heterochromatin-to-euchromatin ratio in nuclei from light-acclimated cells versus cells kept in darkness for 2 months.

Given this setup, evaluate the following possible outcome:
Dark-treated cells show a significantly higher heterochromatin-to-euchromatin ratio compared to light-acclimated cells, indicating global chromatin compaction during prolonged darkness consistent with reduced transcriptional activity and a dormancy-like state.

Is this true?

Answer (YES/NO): YES